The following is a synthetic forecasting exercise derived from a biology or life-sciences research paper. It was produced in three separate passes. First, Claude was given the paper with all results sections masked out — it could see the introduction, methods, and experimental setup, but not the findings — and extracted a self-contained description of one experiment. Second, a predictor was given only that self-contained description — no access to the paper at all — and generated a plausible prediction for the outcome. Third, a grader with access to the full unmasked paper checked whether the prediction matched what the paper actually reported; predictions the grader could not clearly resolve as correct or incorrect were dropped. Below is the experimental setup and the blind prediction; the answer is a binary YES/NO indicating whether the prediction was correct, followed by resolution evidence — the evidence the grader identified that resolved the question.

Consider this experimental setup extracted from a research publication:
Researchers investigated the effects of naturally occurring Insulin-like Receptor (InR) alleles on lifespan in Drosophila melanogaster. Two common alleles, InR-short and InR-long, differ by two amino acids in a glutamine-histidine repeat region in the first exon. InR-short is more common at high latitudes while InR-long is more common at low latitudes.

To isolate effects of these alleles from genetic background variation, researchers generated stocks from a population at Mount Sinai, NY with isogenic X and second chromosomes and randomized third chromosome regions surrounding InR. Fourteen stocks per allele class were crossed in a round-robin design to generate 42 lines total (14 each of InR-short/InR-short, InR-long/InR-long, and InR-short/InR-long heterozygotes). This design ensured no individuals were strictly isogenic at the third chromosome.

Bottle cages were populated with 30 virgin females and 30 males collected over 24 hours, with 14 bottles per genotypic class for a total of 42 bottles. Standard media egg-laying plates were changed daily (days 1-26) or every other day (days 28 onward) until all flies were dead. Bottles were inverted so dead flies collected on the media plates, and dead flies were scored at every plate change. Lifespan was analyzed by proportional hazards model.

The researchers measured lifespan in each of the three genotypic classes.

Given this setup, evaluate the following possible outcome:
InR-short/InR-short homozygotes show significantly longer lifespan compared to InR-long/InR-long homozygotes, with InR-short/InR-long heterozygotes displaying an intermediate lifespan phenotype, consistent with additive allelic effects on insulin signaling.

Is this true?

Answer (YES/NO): NO